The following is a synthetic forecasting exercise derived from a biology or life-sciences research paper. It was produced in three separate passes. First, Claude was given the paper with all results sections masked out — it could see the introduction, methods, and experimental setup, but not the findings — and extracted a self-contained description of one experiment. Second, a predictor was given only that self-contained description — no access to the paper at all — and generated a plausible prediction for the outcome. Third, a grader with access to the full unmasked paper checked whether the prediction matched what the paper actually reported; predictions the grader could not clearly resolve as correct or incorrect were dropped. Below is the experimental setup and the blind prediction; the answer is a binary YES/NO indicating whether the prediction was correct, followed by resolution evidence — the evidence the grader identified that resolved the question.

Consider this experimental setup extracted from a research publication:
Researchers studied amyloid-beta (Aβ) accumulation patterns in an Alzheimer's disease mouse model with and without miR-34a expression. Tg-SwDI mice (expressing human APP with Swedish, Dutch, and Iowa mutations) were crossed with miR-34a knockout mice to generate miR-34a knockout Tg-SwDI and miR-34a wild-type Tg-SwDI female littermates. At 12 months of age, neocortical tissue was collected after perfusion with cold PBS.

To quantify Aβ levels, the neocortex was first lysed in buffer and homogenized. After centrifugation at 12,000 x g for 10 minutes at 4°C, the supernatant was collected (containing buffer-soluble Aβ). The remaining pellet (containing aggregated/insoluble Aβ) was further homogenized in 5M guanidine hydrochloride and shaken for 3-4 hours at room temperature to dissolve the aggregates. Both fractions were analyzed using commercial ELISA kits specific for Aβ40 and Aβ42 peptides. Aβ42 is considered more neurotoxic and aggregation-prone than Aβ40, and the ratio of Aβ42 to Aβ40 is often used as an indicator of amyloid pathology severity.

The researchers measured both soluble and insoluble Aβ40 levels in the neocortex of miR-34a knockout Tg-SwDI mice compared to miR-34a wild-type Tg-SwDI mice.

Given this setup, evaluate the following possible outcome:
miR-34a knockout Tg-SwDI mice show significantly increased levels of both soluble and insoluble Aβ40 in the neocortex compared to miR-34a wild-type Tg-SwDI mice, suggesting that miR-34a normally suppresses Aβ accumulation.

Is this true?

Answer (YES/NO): YES